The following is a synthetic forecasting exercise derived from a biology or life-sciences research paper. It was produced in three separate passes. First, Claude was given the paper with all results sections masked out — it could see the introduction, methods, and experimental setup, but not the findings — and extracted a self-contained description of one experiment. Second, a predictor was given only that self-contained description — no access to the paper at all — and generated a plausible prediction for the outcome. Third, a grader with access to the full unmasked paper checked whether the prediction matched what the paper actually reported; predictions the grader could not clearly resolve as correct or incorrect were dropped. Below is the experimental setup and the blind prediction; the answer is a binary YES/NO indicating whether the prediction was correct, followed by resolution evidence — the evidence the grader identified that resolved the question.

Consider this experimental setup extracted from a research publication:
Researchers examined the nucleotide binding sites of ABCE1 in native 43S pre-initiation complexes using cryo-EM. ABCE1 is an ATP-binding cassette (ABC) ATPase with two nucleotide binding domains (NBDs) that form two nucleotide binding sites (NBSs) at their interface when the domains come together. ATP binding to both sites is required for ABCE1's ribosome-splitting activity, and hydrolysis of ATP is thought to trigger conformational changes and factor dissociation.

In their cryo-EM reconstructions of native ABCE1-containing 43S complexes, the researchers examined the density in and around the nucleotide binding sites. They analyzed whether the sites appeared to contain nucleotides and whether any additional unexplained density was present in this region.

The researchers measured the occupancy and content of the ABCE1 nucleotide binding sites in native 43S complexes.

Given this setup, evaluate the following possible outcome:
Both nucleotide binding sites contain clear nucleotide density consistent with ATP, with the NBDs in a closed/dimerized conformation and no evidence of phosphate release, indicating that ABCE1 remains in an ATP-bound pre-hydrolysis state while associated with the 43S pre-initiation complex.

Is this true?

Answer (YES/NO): NO